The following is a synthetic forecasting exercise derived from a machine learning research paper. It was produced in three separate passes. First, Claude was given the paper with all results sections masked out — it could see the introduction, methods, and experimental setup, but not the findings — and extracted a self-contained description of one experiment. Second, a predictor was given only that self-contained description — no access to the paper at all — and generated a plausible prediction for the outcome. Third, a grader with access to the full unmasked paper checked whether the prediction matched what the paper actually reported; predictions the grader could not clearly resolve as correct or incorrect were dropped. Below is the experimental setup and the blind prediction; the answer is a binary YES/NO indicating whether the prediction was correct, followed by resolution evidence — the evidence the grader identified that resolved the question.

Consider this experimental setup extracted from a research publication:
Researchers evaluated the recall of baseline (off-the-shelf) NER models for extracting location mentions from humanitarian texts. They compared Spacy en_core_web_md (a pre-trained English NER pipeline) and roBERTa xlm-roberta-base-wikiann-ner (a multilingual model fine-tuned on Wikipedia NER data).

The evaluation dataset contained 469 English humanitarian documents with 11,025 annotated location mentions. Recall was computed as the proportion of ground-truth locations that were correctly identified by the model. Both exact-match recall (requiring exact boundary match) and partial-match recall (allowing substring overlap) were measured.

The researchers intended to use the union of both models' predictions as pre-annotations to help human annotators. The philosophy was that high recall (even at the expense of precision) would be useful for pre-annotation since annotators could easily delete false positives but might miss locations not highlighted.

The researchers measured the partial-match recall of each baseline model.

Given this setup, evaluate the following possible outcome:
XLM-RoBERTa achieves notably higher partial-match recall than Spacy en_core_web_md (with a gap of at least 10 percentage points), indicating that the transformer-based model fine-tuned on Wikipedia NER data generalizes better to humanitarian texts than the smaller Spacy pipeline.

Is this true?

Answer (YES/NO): YES